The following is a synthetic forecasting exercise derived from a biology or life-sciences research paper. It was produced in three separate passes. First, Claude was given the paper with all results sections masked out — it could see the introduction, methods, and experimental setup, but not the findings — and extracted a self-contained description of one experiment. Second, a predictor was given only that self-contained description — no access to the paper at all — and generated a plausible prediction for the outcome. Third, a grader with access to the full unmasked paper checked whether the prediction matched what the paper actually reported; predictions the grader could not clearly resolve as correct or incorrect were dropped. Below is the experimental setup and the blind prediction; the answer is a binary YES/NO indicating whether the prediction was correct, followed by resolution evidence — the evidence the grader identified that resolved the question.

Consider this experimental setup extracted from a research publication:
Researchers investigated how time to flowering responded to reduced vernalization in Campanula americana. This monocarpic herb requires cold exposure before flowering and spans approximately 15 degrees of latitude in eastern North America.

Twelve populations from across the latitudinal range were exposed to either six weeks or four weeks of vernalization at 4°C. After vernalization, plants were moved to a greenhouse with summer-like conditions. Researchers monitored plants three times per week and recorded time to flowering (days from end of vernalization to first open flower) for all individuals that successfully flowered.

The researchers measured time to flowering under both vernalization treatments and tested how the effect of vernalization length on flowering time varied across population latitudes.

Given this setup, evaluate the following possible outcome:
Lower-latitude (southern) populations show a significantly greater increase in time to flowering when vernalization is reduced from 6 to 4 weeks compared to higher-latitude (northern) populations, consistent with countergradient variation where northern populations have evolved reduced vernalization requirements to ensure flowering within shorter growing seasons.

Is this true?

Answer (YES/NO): NO